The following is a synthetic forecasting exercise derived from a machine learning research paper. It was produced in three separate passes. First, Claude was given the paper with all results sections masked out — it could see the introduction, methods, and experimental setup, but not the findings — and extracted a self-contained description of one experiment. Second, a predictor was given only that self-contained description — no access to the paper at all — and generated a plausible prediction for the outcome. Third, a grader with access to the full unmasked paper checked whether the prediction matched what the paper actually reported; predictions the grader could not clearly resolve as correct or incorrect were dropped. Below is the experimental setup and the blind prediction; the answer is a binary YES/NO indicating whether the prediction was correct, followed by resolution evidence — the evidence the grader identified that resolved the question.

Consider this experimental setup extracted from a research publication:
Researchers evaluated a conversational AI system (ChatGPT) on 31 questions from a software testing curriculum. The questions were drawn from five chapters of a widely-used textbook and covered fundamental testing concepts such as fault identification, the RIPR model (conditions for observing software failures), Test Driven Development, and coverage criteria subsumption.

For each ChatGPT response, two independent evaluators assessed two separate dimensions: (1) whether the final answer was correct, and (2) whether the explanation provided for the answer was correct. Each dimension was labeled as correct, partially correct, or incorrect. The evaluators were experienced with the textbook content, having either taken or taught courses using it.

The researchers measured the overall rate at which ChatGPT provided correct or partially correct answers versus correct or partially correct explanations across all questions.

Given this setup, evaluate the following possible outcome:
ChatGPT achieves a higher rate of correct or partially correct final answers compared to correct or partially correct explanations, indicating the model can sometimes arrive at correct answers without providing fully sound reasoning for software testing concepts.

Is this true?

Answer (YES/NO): YES